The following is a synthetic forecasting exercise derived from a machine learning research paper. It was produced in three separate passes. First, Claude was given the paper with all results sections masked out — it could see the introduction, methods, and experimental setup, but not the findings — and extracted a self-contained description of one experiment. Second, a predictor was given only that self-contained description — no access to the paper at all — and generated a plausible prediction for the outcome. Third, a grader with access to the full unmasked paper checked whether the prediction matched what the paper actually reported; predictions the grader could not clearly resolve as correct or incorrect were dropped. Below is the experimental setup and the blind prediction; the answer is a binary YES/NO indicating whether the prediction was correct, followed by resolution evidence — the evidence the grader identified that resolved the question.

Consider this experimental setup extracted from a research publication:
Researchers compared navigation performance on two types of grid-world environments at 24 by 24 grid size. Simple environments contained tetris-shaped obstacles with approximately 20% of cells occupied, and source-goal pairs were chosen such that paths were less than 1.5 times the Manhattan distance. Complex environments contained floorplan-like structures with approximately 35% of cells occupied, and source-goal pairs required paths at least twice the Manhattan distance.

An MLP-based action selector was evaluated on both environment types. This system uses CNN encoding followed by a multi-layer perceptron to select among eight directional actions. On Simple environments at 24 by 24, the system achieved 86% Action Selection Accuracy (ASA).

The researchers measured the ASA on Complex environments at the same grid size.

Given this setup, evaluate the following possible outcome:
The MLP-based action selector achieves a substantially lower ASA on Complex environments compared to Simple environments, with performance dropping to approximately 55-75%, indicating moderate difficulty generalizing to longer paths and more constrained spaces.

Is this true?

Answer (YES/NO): YES